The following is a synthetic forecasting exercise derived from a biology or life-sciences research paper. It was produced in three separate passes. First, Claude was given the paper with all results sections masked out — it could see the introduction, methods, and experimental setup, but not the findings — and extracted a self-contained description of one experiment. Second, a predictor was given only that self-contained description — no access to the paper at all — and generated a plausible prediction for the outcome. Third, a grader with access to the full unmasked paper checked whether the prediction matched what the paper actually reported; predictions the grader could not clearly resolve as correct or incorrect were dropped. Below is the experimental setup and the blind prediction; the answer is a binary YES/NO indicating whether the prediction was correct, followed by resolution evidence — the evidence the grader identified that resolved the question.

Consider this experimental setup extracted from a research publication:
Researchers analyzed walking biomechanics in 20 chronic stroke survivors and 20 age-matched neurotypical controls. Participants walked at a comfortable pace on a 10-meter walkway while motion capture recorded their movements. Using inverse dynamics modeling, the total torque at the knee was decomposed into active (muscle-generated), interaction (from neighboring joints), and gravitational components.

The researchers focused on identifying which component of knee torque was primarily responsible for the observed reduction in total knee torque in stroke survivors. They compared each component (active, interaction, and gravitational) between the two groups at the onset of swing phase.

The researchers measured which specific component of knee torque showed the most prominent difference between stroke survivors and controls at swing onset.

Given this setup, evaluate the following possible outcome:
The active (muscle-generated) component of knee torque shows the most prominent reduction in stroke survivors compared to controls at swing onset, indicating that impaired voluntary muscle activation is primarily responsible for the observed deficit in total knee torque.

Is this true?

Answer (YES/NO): NO